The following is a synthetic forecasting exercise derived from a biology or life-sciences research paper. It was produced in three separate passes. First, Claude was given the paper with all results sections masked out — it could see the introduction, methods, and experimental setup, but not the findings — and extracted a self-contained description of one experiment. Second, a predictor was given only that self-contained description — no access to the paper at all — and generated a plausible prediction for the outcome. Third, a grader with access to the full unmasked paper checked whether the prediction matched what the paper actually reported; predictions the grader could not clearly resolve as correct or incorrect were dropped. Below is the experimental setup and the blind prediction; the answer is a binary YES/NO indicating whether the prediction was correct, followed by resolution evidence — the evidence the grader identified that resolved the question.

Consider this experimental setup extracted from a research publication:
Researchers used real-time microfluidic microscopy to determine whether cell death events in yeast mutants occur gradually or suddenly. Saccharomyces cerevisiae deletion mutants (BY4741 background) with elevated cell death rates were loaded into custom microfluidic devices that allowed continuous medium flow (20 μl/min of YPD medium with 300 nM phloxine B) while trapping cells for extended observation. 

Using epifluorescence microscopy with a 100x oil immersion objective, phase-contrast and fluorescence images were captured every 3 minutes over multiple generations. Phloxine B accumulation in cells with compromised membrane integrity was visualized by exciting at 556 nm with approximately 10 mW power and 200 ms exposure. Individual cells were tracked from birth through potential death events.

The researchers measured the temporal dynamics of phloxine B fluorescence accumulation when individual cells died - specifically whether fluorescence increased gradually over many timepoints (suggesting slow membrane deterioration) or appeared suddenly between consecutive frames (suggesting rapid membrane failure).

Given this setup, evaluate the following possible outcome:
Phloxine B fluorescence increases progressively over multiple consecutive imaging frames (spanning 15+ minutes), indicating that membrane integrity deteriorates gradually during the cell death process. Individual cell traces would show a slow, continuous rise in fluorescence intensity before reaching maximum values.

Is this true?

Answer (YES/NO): NO